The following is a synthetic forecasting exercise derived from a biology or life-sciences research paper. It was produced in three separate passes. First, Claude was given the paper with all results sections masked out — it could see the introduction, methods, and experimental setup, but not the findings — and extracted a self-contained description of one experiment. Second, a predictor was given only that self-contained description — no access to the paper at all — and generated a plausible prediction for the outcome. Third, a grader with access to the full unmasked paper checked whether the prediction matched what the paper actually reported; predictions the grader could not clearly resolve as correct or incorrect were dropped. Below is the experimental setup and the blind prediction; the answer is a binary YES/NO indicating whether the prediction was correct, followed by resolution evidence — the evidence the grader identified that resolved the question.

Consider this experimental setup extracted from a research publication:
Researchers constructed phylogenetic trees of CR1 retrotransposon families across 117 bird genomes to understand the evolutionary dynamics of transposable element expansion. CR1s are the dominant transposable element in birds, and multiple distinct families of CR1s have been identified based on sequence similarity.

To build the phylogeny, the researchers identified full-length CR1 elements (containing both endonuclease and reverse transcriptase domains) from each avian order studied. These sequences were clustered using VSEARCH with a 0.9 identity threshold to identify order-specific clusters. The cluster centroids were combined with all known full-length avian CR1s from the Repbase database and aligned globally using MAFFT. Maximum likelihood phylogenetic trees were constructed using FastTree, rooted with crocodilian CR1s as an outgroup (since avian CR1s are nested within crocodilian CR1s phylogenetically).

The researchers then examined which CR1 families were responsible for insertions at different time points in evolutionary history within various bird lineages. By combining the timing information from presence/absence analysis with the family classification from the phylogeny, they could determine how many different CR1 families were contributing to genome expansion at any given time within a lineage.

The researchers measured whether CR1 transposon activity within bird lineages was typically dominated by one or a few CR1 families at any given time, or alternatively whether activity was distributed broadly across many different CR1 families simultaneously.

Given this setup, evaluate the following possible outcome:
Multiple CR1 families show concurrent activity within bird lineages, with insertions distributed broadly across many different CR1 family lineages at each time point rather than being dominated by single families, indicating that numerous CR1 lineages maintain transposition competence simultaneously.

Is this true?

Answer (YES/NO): NO